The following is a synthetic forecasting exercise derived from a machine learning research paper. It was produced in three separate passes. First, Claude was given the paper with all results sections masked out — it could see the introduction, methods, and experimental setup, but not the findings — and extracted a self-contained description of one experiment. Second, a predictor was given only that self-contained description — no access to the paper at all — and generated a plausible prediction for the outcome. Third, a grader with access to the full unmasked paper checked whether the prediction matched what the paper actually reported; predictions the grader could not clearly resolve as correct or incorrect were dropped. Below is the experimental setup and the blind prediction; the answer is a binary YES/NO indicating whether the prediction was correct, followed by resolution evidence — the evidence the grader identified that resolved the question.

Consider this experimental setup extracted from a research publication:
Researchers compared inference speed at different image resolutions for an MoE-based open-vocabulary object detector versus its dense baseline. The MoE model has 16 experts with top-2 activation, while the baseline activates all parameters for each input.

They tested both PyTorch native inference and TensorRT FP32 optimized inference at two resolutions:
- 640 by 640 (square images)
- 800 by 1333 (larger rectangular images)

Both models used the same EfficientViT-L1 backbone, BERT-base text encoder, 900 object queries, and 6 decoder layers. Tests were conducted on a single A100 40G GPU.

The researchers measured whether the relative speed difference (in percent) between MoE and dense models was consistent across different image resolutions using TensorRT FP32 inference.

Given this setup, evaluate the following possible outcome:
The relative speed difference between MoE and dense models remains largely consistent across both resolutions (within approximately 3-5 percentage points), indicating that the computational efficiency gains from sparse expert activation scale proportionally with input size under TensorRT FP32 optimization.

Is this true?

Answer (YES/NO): NO